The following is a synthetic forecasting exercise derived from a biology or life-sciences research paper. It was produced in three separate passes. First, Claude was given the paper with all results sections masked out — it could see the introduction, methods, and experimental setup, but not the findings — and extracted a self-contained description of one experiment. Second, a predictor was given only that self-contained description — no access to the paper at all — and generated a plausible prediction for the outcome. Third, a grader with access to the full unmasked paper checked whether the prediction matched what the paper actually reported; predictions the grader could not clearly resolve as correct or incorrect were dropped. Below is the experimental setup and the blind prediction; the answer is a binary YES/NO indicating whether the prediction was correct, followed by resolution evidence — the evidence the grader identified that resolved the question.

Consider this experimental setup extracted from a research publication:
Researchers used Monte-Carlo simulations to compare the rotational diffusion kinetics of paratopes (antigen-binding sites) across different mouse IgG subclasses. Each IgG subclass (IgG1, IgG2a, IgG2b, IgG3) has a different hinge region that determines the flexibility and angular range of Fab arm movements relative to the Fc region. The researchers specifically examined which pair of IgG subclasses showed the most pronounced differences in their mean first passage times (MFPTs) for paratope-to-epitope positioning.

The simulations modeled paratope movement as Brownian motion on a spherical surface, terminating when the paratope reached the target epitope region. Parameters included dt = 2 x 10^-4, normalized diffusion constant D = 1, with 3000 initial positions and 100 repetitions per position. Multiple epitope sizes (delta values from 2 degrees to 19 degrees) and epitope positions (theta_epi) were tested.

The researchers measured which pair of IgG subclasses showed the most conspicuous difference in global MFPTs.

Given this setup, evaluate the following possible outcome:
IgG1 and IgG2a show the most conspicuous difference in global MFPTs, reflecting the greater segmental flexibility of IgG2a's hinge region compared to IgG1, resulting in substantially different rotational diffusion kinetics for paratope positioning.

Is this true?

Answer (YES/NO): NO